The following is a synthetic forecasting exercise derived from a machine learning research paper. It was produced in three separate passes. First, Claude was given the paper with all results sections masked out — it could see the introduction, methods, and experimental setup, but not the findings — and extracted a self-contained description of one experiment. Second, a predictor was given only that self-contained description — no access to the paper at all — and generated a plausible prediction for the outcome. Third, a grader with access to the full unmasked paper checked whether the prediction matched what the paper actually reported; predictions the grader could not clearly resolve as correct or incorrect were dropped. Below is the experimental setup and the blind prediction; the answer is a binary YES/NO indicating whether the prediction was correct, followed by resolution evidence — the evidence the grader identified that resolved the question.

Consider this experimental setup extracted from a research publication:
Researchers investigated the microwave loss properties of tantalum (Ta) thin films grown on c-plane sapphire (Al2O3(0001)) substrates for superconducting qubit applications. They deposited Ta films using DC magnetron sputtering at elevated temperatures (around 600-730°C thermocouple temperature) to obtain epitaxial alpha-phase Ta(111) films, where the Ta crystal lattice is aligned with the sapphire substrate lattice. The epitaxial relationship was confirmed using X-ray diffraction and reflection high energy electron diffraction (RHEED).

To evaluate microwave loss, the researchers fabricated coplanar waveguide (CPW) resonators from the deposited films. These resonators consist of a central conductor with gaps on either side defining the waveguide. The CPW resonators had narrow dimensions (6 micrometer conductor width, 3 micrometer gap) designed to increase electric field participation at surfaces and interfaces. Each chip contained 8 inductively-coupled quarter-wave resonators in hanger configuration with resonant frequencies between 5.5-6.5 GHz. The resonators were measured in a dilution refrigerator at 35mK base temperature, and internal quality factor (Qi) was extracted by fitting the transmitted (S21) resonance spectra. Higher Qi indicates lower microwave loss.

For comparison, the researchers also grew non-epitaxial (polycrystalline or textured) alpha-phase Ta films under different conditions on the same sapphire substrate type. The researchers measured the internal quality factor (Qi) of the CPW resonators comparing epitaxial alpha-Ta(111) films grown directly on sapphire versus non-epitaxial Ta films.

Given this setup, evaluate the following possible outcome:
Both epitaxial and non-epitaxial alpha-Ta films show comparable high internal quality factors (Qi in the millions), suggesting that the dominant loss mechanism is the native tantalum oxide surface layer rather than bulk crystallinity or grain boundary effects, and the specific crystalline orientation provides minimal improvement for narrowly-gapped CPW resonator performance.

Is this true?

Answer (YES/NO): NO